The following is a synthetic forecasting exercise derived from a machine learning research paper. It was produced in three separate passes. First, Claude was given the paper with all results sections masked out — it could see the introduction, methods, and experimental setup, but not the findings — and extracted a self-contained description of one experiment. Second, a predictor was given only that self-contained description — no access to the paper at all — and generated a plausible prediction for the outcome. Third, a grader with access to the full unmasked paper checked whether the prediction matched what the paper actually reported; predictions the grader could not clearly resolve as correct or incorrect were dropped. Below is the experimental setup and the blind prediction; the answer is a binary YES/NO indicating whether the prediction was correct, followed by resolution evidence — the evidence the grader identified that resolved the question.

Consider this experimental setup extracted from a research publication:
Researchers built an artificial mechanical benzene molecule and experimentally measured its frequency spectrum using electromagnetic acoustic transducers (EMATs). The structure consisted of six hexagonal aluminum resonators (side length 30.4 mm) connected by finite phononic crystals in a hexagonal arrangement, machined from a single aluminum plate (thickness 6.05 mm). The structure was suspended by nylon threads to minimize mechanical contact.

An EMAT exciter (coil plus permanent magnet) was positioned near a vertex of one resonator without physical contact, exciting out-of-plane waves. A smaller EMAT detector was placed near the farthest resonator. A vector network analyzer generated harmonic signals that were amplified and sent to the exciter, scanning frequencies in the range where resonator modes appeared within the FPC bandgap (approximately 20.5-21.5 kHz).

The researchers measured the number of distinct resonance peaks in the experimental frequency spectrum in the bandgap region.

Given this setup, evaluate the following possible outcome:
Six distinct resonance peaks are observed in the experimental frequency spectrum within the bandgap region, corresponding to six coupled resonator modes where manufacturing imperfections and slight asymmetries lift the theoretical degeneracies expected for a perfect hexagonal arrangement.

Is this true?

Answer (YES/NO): NO